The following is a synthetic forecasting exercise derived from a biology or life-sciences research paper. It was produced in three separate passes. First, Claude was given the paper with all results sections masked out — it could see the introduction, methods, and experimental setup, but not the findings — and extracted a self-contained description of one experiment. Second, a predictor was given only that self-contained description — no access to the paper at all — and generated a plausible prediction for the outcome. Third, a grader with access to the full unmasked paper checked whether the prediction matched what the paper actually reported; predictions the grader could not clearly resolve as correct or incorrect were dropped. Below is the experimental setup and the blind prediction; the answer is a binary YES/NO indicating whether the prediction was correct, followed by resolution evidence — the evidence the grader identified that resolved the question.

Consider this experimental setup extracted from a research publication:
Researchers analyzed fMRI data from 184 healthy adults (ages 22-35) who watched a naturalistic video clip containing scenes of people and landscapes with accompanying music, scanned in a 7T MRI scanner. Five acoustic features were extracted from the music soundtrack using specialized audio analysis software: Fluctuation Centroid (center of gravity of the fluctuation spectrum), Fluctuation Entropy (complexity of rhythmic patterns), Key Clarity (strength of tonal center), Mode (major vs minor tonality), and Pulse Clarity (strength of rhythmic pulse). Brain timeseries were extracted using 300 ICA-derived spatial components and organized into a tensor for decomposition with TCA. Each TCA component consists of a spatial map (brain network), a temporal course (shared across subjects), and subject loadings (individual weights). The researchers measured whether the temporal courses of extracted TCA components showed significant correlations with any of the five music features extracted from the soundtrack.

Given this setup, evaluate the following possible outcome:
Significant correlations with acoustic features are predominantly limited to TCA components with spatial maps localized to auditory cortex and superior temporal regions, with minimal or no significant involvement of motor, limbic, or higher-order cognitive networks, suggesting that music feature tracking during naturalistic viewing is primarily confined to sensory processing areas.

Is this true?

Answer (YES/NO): NO